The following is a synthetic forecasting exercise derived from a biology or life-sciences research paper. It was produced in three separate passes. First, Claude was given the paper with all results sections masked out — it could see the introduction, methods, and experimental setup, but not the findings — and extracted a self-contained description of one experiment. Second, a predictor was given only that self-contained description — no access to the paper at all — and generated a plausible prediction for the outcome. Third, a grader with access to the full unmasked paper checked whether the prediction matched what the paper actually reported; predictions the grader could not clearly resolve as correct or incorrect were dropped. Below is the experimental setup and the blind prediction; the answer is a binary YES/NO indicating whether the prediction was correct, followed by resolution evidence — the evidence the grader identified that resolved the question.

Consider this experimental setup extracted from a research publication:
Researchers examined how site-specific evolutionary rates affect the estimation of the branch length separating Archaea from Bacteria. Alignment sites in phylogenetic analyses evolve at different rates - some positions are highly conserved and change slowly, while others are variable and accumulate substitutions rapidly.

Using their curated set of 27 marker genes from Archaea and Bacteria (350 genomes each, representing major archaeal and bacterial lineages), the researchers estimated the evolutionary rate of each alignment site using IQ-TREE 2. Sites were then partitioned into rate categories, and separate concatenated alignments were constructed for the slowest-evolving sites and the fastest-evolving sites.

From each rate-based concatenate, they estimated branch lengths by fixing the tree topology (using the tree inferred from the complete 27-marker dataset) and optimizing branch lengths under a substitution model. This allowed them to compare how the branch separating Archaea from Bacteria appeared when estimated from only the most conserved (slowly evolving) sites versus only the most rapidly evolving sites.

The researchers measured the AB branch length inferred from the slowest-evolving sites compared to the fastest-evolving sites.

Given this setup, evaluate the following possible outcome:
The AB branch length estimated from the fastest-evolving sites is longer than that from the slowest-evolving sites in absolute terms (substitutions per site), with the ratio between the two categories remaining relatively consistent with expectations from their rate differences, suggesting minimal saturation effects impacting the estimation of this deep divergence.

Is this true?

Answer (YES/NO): NO